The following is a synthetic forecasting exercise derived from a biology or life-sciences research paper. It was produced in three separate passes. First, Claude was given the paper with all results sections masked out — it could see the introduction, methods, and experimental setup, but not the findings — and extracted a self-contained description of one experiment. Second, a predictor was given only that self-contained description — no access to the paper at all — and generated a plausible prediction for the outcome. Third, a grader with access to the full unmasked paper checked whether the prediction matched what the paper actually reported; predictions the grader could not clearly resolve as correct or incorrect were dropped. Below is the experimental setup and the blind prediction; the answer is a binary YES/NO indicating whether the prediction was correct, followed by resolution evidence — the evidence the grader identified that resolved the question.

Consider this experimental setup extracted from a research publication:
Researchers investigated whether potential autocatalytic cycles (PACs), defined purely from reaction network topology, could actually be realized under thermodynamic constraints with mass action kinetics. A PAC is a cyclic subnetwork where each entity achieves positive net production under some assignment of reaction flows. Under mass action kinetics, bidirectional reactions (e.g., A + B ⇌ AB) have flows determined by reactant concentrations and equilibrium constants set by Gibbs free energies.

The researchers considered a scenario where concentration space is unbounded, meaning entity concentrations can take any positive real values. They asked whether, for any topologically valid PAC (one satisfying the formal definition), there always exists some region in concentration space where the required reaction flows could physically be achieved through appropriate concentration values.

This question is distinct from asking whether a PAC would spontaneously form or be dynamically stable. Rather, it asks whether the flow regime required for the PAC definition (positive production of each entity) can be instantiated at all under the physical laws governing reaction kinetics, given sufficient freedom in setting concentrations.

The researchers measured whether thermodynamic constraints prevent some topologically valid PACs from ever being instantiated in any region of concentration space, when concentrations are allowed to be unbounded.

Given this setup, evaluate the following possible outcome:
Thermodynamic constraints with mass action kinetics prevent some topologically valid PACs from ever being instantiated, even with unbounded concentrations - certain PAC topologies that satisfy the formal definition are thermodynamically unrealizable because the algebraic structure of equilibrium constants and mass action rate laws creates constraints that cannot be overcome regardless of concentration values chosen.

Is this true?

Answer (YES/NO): NO